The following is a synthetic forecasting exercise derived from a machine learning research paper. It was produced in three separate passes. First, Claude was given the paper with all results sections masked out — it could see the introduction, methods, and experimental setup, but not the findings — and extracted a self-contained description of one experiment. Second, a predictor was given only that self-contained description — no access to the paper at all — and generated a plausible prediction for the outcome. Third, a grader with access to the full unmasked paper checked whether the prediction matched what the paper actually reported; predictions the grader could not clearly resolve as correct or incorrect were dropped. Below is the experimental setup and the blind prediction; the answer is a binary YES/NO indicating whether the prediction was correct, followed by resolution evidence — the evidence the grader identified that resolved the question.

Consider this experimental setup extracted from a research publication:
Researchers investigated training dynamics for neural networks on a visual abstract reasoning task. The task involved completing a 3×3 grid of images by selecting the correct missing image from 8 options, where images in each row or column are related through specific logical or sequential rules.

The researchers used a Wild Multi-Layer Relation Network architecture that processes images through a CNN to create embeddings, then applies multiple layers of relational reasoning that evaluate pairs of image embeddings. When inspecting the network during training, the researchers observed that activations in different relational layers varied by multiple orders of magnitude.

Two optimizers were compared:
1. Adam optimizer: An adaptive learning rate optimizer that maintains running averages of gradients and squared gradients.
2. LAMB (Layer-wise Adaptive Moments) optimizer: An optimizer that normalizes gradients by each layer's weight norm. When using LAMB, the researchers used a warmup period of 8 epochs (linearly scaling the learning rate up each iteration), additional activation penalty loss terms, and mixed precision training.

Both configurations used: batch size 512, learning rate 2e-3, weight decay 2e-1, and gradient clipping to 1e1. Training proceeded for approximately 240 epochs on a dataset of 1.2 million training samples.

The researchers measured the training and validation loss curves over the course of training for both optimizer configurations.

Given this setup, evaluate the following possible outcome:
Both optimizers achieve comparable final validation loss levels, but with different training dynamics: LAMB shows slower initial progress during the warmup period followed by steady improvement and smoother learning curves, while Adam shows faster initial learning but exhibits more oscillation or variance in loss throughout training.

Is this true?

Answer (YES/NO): NO